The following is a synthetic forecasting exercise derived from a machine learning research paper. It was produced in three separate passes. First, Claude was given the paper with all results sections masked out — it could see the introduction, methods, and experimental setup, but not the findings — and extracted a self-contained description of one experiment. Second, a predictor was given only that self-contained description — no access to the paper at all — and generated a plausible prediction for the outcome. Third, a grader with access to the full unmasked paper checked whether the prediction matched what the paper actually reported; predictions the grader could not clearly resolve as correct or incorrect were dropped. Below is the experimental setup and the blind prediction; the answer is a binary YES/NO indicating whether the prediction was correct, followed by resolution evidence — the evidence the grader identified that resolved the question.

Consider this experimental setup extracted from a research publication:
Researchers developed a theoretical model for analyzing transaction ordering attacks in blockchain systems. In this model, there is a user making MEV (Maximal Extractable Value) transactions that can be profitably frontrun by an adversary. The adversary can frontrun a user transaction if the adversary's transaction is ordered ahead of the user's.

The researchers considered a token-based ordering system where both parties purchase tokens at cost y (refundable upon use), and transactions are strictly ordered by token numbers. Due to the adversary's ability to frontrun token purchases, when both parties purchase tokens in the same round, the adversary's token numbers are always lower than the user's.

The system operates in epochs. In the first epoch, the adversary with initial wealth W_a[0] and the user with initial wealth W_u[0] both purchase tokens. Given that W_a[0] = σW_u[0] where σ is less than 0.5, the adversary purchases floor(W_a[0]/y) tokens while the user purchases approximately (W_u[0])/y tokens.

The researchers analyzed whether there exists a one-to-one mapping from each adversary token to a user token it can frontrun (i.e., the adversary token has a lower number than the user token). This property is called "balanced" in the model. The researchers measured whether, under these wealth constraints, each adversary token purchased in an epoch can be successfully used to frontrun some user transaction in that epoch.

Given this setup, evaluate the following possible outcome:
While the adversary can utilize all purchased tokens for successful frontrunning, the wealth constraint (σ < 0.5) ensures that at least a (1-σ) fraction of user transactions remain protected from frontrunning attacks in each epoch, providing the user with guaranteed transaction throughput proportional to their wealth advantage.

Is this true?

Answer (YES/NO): YES